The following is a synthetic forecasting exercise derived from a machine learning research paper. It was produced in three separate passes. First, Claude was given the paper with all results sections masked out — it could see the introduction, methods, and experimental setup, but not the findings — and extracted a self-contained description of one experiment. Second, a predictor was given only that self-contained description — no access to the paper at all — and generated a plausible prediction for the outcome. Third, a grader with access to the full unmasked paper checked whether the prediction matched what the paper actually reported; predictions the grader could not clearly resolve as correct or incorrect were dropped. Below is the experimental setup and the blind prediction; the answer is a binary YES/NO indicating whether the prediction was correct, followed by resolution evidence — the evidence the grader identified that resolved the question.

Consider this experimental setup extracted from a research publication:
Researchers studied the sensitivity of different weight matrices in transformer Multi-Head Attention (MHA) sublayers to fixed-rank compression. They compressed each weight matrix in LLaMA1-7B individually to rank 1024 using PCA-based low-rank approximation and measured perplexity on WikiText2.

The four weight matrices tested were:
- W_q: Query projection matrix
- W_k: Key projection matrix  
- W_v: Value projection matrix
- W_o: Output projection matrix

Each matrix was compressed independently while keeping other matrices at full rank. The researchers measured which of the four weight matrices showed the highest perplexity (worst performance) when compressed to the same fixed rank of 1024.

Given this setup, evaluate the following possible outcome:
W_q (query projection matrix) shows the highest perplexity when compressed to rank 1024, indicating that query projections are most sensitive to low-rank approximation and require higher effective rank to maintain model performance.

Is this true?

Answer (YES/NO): NO